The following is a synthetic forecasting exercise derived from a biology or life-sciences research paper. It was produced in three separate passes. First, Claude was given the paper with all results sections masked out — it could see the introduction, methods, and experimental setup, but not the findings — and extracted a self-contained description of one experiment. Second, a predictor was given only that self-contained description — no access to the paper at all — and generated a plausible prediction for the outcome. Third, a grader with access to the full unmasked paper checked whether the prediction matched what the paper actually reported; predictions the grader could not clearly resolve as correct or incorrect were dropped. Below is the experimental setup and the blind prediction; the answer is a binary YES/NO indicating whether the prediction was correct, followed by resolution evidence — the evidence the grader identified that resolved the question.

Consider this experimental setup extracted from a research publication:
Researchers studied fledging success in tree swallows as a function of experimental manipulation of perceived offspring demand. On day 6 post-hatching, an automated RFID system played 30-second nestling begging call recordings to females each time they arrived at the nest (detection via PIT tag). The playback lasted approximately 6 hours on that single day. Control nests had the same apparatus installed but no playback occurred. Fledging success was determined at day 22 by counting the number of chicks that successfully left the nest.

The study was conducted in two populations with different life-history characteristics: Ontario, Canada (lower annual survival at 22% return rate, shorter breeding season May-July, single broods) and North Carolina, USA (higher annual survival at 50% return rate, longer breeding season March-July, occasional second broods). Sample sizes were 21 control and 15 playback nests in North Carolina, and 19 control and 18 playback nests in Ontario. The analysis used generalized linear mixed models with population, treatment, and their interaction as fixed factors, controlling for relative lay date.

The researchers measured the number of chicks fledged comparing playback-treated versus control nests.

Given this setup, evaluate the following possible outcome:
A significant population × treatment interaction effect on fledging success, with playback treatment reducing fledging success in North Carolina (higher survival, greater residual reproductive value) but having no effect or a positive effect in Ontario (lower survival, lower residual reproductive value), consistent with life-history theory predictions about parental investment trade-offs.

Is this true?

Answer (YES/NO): NO